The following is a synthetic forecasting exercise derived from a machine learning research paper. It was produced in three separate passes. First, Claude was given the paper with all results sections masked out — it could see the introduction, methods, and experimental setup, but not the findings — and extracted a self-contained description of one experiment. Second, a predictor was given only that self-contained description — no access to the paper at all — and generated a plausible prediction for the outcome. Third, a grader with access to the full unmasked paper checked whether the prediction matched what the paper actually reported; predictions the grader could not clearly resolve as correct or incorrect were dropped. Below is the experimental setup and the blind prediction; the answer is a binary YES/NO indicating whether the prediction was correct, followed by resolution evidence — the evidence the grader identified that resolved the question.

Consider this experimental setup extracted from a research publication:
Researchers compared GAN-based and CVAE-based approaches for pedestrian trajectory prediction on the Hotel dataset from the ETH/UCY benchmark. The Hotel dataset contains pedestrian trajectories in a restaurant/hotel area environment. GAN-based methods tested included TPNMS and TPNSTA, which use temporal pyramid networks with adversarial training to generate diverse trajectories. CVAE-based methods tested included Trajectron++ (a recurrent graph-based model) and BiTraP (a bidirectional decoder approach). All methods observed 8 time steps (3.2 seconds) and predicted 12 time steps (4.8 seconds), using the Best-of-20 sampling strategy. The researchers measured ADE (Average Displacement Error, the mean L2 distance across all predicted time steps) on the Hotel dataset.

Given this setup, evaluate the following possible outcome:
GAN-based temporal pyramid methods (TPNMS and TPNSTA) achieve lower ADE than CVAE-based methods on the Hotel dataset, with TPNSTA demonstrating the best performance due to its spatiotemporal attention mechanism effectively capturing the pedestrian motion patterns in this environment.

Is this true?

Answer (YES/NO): NO